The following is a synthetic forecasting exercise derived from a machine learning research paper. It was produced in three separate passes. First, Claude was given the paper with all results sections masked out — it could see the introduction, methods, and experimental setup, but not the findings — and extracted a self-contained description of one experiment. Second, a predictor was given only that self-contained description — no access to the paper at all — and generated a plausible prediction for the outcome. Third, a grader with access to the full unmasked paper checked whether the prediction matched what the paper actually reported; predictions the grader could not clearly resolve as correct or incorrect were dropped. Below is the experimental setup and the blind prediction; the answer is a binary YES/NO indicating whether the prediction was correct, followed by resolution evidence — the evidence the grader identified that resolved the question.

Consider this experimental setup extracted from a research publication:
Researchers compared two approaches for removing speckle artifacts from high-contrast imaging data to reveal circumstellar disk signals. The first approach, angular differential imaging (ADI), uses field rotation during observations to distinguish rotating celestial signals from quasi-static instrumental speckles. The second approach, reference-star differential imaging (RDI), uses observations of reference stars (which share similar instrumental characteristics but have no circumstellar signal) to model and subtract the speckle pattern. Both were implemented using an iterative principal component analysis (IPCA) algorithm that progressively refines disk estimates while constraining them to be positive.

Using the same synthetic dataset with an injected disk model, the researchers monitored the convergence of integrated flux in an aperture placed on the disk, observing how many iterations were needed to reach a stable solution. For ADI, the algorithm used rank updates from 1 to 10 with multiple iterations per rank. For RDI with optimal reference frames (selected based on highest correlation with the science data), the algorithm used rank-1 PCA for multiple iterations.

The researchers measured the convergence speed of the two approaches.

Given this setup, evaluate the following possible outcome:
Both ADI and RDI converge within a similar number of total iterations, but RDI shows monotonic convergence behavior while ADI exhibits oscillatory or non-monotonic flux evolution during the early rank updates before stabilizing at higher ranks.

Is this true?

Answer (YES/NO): NO